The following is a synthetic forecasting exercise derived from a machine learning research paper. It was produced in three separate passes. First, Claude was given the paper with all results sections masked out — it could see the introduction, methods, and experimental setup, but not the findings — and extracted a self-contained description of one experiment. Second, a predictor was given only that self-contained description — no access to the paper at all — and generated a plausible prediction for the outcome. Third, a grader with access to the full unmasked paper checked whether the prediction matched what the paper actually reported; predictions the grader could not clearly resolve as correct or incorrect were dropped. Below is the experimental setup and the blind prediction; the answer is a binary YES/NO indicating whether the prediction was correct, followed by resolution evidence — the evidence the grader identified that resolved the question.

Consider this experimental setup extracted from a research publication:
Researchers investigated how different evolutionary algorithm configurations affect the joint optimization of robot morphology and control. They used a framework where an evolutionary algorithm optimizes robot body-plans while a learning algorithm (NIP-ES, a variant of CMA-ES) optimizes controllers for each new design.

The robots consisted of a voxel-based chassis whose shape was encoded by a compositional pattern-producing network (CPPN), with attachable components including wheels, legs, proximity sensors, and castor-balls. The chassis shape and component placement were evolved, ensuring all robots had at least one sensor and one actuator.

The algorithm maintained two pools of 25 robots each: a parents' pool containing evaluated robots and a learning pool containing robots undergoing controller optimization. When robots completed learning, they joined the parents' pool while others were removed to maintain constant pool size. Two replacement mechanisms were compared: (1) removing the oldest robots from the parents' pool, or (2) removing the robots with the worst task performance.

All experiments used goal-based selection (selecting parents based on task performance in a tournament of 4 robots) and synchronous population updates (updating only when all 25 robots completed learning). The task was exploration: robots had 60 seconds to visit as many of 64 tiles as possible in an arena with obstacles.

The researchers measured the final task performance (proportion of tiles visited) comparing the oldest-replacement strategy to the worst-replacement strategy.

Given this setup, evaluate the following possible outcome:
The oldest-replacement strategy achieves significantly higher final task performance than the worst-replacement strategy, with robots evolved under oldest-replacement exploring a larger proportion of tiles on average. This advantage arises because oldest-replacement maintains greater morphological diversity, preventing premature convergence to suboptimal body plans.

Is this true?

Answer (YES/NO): NO